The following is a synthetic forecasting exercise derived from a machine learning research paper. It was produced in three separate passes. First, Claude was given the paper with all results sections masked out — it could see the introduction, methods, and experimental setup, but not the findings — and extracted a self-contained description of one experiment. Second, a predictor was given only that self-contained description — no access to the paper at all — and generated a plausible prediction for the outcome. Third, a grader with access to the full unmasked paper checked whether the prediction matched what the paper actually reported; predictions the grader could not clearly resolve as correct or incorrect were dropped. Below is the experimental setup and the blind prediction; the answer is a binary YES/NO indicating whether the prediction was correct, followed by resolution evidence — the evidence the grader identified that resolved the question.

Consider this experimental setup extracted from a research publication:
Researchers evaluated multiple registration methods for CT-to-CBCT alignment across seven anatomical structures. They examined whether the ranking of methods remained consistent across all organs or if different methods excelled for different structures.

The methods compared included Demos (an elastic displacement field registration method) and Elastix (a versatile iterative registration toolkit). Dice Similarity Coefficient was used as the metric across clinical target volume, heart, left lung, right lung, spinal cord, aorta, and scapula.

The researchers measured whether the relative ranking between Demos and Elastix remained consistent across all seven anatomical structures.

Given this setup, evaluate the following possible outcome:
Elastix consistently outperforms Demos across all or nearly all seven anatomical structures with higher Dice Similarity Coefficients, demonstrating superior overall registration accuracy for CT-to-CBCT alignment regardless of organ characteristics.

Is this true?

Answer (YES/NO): YES